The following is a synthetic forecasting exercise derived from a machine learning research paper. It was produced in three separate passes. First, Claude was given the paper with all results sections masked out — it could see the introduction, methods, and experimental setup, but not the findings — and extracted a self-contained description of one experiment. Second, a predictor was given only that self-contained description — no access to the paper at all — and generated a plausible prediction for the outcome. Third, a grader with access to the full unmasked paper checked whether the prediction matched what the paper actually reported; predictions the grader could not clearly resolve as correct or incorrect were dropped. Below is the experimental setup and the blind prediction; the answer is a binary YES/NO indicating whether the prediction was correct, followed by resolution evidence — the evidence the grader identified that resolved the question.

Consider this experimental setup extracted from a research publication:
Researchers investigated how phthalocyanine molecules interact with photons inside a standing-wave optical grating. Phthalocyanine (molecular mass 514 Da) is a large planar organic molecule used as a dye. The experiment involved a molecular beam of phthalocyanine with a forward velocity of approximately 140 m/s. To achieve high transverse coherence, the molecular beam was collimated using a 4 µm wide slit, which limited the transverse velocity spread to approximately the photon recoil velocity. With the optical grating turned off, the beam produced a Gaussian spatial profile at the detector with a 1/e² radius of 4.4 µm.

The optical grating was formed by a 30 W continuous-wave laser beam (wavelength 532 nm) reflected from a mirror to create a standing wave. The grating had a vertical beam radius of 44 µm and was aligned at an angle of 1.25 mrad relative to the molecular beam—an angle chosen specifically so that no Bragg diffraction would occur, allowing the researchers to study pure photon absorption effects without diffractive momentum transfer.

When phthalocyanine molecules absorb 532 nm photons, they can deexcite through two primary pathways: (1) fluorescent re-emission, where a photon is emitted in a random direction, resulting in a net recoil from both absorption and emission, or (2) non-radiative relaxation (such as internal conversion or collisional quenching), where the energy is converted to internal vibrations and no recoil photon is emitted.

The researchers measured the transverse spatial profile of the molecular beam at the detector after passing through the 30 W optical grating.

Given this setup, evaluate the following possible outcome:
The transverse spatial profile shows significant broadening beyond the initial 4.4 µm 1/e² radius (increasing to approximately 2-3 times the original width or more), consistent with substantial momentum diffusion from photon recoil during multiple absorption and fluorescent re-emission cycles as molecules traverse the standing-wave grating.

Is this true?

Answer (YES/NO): NO